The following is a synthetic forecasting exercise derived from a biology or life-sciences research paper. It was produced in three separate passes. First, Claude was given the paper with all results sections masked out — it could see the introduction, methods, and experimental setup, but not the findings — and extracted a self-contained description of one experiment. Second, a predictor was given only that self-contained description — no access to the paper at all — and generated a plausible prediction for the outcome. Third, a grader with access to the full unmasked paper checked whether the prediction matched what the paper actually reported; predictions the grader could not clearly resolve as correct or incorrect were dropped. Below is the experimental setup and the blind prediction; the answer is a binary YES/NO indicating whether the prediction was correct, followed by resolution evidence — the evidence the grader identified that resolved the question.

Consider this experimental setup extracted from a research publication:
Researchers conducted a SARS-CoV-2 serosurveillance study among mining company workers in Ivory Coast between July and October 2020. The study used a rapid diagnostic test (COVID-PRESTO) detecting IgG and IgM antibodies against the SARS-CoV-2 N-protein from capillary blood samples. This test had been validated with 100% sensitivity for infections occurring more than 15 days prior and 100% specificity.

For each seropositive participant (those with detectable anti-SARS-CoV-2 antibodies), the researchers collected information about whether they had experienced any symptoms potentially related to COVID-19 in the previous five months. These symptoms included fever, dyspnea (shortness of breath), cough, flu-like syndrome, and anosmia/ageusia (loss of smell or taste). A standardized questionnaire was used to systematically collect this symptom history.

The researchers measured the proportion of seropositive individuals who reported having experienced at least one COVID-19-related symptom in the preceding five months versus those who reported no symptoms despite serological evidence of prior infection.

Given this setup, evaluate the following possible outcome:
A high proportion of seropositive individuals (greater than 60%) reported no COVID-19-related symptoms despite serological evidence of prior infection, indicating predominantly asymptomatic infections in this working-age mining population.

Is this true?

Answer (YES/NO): YES